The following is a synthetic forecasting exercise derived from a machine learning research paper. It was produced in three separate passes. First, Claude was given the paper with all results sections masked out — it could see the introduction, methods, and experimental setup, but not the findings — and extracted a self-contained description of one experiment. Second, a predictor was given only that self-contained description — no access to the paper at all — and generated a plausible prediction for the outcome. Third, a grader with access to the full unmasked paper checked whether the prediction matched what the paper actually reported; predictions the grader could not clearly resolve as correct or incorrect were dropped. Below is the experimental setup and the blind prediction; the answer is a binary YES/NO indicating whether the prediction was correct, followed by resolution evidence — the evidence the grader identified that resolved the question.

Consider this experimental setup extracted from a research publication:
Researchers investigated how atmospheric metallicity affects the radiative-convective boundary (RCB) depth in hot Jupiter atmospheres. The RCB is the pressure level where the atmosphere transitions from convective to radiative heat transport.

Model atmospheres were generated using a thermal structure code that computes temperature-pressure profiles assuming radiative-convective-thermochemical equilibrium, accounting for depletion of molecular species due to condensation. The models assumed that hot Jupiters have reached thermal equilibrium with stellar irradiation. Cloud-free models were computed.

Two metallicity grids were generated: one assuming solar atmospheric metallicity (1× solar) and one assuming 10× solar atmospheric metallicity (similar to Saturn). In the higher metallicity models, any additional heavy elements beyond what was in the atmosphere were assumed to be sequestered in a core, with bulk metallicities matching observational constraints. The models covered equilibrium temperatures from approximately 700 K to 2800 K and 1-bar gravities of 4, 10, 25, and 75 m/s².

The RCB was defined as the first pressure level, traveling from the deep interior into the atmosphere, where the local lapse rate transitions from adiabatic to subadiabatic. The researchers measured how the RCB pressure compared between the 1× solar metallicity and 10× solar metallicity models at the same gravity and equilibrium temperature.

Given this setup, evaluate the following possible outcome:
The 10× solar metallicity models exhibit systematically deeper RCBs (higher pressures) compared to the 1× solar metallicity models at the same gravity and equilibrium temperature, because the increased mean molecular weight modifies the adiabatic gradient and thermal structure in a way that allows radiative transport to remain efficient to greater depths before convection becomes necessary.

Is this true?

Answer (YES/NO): NO